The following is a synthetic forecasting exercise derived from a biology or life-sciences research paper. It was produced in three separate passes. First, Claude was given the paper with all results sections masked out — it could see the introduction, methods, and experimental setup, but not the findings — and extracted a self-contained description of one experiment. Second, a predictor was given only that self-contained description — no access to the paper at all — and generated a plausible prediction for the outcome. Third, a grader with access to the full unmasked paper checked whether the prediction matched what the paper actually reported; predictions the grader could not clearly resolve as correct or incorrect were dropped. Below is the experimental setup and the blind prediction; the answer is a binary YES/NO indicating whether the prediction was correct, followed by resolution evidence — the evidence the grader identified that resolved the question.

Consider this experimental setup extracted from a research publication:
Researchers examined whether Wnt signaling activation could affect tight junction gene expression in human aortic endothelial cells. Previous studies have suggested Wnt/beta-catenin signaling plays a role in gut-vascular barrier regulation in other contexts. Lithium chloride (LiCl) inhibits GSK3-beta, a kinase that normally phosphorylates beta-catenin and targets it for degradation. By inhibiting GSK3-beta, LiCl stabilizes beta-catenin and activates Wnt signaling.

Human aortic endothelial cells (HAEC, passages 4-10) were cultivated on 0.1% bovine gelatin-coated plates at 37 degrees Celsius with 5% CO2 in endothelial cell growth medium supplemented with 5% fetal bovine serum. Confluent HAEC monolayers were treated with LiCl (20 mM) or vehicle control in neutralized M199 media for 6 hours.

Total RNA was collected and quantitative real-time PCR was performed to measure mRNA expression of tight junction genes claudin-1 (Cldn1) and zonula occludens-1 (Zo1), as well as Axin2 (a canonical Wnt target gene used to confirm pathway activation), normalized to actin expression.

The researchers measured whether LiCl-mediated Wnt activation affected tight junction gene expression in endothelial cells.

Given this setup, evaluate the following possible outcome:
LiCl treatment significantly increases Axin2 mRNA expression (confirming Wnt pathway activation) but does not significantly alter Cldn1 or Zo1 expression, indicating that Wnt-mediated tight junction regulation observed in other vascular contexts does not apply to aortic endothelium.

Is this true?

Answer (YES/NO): NO